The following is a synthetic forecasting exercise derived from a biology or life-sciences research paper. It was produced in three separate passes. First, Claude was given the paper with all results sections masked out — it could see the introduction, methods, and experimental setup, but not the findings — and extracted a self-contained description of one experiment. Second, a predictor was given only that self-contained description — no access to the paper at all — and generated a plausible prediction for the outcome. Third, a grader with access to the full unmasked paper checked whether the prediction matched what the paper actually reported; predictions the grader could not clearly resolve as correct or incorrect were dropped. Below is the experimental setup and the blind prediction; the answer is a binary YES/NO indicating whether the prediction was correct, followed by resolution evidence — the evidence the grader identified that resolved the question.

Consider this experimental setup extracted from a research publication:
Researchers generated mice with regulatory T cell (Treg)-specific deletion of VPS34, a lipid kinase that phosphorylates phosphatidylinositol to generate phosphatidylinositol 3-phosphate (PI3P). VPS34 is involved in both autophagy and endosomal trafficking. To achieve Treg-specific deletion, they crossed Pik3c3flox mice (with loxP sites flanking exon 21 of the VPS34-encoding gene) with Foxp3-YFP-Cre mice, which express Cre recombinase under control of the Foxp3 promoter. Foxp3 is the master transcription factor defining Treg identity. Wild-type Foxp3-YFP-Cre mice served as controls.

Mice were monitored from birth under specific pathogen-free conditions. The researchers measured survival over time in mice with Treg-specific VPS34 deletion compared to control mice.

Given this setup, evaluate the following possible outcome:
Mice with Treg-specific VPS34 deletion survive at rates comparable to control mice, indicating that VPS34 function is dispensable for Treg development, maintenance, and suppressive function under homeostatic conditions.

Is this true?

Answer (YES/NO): NO